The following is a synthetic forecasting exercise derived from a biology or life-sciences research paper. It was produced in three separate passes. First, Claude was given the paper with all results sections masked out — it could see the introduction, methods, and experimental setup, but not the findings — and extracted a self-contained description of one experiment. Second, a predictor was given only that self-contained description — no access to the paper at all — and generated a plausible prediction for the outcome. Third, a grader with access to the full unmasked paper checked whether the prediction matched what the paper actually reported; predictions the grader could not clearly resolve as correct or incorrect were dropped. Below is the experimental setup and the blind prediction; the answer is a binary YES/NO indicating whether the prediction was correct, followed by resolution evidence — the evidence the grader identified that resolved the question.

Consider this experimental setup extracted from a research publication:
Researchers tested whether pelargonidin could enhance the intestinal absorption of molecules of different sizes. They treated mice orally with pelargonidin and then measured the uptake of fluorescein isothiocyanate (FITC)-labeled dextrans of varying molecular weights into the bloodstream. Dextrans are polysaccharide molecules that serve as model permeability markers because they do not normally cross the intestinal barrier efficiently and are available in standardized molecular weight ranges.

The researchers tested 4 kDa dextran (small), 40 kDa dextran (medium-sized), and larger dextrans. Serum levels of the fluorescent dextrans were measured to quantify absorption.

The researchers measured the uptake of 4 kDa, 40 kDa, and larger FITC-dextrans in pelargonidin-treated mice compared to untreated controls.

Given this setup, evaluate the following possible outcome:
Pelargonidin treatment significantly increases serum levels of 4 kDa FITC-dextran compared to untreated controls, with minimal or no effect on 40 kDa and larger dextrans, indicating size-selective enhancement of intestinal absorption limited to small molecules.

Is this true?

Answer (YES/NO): NO